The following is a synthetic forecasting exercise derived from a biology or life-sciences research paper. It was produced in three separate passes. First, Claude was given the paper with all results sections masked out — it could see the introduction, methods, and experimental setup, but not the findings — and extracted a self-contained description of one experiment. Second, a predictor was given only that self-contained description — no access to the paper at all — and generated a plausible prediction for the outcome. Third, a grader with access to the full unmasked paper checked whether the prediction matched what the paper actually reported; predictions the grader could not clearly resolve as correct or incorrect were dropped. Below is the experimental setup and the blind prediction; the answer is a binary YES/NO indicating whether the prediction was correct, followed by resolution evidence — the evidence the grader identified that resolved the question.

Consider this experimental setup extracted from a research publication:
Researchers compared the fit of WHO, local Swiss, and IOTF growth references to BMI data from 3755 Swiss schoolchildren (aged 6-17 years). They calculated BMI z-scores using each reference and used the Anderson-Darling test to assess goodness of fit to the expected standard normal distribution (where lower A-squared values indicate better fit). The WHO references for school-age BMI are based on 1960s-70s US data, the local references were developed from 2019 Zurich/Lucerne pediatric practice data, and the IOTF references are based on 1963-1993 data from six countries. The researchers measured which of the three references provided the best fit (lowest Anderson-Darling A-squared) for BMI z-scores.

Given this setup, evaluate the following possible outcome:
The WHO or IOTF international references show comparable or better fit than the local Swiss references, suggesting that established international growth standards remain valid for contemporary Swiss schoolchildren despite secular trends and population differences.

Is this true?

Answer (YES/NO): NO